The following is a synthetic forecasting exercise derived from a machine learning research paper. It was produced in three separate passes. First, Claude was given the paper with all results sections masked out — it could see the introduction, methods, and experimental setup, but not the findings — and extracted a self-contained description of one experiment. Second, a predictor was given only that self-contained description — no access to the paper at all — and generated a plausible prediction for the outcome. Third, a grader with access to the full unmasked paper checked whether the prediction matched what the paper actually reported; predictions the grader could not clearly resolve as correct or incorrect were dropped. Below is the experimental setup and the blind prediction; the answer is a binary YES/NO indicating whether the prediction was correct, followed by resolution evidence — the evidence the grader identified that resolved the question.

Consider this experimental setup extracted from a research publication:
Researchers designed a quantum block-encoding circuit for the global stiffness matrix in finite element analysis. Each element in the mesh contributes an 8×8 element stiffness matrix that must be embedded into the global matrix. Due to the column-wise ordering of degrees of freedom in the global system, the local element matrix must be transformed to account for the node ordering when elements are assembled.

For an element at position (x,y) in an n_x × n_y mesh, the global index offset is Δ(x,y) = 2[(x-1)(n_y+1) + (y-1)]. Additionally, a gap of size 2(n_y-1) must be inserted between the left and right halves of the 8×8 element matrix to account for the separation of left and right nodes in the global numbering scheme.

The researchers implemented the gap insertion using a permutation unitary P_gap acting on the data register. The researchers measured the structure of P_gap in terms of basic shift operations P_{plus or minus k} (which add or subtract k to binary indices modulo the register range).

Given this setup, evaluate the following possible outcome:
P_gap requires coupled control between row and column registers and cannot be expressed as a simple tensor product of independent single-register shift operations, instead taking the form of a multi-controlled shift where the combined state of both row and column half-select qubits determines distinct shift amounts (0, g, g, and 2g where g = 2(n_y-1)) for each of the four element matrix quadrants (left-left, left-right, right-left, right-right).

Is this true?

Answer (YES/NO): NO